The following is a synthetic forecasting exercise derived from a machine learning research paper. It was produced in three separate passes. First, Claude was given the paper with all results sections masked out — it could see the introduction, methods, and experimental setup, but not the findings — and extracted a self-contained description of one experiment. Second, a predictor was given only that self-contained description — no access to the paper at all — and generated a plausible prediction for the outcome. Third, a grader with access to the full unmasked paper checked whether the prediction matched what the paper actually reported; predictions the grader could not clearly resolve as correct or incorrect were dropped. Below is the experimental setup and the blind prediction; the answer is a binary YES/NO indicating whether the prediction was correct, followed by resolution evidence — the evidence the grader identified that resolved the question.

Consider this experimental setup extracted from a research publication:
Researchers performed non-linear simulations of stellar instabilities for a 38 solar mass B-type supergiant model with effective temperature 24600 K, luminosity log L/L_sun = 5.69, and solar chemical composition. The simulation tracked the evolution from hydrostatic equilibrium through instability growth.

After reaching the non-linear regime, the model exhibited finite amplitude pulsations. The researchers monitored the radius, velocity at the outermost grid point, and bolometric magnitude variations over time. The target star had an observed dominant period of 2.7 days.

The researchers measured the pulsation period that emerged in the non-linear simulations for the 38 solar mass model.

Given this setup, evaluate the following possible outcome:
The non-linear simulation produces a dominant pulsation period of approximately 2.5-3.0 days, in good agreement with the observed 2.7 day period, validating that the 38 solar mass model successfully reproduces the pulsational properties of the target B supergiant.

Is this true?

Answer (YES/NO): NO